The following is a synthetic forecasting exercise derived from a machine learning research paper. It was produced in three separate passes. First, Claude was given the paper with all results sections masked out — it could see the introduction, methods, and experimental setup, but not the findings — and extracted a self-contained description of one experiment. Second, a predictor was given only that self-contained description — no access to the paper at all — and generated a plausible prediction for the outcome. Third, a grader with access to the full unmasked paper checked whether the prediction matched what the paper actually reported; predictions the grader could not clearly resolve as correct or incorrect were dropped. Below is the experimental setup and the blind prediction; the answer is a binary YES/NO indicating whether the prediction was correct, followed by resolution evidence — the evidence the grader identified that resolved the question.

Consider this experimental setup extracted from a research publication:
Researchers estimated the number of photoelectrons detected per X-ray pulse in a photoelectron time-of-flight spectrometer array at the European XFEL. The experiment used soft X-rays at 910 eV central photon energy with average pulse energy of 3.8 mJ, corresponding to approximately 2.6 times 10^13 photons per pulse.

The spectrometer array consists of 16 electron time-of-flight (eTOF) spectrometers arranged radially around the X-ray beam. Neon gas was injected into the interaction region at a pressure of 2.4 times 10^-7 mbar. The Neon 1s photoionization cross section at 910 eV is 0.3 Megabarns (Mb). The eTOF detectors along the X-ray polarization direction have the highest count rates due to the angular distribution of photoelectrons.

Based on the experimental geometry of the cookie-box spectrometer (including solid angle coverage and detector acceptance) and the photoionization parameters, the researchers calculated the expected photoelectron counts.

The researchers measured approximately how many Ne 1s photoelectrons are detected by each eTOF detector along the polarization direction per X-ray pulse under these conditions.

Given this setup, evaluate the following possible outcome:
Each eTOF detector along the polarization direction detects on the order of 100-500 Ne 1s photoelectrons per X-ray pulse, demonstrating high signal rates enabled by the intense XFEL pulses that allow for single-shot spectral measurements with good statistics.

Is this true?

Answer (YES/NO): YES